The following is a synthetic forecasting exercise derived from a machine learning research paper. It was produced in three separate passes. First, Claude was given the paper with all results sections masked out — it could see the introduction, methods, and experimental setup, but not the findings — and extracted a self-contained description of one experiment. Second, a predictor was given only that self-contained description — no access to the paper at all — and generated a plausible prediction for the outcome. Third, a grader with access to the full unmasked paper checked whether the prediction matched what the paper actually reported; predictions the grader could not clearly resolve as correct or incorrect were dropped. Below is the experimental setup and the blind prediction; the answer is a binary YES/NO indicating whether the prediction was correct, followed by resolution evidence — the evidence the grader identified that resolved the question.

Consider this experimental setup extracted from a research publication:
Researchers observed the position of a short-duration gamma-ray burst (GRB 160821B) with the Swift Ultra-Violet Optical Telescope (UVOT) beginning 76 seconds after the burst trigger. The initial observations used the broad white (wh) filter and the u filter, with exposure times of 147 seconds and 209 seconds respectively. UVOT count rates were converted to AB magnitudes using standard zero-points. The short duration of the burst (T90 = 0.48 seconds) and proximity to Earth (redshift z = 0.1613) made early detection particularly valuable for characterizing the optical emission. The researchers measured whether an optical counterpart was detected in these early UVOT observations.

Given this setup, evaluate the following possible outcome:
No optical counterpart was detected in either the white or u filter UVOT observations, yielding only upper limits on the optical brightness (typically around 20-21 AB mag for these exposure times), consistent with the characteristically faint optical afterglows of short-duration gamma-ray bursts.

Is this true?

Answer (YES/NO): YES